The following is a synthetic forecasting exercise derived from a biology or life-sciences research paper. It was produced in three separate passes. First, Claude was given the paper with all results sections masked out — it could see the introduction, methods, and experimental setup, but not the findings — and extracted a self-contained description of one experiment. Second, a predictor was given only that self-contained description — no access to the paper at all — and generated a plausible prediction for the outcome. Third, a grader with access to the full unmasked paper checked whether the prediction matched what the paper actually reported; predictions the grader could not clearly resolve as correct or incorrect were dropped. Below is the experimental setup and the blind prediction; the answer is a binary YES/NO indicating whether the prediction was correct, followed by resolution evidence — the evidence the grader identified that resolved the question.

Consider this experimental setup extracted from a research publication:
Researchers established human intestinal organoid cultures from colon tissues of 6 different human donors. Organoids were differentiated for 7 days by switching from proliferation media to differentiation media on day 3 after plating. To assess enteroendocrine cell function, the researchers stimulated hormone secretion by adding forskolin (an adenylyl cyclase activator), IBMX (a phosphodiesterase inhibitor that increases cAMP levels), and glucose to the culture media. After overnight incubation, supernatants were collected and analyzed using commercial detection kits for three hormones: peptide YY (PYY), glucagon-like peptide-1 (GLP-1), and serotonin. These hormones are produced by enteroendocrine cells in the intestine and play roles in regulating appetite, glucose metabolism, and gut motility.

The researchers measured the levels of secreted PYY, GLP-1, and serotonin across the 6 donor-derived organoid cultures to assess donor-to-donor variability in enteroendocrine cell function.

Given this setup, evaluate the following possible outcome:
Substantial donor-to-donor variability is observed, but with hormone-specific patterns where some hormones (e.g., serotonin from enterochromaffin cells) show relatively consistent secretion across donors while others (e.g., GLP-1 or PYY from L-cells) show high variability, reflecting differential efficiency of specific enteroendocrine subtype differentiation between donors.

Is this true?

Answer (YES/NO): NO